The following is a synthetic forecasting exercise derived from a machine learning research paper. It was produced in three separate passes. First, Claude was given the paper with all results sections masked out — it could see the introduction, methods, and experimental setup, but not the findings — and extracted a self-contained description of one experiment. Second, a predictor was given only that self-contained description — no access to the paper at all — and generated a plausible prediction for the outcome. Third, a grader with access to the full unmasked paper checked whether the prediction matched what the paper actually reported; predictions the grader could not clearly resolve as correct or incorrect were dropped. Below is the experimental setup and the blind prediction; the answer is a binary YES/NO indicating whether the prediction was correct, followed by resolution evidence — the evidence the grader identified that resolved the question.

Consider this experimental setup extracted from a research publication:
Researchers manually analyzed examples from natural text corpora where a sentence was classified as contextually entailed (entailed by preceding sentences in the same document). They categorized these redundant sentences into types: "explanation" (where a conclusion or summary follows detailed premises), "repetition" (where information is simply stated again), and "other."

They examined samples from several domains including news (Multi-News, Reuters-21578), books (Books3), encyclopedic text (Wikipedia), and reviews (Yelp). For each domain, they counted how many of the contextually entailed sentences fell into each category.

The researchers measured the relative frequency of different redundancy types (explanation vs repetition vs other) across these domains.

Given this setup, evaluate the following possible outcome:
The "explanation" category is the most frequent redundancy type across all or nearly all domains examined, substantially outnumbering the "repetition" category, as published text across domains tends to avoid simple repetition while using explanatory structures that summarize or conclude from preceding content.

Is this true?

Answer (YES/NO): NO